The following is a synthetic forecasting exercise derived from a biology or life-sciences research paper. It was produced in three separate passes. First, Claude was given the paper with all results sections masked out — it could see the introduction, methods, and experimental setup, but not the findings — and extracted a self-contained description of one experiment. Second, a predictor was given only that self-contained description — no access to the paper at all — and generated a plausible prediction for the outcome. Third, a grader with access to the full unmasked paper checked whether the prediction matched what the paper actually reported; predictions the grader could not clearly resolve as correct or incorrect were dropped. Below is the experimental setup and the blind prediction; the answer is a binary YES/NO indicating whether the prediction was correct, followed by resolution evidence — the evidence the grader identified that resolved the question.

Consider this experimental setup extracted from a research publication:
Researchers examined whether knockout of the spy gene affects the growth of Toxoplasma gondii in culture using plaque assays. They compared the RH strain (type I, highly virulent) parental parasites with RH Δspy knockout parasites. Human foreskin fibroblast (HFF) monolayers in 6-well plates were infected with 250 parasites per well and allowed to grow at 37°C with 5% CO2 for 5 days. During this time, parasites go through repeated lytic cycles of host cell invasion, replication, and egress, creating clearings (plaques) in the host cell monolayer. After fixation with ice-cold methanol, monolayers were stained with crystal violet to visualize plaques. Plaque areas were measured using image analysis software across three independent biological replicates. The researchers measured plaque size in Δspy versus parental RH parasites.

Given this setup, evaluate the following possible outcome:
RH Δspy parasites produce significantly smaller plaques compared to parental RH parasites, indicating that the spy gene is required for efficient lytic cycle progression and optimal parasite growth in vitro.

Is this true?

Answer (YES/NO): NO